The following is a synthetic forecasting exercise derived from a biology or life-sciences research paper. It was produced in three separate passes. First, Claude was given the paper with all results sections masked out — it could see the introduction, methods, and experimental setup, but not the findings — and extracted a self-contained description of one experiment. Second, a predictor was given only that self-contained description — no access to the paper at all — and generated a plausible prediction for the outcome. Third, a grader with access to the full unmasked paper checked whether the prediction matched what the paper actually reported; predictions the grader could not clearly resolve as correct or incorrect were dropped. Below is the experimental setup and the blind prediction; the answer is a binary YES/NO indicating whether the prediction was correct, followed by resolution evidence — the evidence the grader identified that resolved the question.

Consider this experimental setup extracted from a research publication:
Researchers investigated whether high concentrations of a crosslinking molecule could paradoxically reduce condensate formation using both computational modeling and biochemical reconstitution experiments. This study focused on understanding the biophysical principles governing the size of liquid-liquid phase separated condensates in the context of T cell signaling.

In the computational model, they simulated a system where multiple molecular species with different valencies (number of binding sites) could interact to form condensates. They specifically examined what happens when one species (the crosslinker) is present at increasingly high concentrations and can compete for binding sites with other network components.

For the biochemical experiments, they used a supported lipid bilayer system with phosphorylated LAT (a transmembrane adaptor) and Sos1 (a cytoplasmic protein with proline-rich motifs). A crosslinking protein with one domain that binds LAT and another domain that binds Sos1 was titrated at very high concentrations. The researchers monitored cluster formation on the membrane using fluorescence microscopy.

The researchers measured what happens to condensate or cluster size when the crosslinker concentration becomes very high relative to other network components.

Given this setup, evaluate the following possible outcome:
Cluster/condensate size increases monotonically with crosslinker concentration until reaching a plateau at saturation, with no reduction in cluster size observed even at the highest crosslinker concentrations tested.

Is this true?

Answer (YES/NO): NO